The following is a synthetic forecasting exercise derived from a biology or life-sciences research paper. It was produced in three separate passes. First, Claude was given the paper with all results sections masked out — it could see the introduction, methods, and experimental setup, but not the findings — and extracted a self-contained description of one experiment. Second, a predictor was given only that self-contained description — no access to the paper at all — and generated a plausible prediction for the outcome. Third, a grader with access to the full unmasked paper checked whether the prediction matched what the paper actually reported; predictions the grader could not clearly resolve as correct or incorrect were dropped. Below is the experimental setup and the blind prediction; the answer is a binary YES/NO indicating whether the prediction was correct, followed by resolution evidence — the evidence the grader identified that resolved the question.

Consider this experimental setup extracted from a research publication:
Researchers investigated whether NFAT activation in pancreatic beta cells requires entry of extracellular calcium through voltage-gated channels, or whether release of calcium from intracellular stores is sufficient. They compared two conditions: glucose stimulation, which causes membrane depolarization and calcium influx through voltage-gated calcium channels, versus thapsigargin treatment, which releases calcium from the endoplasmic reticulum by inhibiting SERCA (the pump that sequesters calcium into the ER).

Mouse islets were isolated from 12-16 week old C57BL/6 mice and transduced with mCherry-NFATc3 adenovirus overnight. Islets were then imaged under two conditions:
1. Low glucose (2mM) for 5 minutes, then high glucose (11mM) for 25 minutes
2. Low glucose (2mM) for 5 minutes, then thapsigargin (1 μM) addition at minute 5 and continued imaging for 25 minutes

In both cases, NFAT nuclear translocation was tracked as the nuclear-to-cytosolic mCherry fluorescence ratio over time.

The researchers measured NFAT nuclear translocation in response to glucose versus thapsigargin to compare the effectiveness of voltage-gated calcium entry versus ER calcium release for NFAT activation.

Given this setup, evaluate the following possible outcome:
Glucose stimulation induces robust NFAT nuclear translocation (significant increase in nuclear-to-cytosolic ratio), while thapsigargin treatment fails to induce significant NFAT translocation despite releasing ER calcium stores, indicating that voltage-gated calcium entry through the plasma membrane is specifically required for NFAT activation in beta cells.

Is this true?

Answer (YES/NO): NO